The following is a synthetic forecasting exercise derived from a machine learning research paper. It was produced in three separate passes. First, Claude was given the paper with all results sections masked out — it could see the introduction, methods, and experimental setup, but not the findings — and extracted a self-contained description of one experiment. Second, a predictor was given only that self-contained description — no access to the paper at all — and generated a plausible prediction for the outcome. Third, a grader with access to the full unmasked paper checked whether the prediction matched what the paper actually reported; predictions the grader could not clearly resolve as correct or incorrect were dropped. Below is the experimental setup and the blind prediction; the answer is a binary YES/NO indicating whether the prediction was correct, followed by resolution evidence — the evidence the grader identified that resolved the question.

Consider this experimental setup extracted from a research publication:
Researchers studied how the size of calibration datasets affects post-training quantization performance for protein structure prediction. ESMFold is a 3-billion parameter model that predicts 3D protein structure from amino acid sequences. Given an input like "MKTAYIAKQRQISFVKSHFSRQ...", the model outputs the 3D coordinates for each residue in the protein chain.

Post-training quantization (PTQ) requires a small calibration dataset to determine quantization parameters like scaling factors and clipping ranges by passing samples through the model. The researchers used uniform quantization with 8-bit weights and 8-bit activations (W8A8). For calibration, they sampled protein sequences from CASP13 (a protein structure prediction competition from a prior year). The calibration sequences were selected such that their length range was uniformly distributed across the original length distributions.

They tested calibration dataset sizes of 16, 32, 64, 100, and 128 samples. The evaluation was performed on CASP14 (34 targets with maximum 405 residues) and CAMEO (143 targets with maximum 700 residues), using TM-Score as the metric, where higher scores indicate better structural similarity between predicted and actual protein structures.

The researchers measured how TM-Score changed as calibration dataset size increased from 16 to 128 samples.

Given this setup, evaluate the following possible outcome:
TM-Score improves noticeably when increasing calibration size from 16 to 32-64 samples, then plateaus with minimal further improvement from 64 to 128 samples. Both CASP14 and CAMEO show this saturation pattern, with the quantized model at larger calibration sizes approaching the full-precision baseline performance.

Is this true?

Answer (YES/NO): NO